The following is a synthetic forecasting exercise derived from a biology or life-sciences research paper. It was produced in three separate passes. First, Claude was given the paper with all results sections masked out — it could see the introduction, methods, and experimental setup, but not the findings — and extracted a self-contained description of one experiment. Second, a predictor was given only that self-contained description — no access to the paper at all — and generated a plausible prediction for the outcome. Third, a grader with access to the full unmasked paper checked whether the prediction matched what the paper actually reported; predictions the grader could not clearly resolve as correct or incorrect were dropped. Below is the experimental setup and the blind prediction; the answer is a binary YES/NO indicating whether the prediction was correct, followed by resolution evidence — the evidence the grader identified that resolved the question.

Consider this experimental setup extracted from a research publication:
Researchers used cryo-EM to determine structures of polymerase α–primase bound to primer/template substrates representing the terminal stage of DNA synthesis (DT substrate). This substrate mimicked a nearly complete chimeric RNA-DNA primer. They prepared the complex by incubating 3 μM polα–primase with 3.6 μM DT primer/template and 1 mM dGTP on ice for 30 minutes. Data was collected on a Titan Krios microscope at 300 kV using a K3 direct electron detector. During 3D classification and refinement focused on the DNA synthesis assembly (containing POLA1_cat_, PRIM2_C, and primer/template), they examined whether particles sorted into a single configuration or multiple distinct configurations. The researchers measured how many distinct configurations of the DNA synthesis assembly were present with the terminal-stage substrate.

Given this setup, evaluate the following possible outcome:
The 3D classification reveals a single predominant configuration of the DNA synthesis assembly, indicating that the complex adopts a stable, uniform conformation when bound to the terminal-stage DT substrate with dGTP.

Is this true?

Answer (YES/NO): NO